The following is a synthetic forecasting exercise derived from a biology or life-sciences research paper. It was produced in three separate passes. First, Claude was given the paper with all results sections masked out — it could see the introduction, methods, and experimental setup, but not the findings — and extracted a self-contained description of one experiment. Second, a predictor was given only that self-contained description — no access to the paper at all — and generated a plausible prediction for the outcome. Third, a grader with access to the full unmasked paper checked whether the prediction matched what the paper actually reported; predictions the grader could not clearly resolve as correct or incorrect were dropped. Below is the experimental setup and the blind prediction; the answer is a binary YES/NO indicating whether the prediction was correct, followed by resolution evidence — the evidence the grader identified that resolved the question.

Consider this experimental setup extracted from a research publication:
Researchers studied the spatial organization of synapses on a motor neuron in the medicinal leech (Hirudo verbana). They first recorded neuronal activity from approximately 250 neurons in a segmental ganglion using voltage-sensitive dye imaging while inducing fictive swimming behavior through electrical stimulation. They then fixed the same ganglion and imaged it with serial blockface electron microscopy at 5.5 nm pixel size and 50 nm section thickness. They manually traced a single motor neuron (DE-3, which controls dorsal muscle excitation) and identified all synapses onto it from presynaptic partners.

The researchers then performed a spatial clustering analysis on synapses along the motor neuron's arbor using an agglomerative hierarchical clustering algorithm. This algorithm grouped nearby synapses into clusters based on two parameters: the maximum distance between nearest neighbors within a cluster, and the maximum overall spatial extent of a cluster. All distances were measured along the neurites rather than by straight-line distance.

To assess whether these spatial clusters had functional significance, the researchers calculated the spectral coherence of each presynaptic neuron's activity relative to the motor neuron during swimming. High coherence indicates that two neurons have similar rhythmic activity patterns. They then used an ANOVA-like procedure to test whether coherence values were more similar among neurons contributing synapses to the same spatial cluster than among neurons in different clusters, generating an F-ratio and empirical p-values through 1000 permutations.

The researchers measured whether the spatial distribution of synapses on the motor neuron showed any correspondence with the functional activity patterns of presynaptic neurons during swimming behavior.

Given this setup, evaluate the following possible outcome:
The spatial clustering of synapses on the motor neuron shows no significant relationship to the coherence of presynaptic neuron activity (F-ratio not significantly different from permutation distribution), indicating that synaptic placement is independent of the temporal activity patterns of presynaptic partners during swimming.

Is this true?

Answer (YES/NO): NO